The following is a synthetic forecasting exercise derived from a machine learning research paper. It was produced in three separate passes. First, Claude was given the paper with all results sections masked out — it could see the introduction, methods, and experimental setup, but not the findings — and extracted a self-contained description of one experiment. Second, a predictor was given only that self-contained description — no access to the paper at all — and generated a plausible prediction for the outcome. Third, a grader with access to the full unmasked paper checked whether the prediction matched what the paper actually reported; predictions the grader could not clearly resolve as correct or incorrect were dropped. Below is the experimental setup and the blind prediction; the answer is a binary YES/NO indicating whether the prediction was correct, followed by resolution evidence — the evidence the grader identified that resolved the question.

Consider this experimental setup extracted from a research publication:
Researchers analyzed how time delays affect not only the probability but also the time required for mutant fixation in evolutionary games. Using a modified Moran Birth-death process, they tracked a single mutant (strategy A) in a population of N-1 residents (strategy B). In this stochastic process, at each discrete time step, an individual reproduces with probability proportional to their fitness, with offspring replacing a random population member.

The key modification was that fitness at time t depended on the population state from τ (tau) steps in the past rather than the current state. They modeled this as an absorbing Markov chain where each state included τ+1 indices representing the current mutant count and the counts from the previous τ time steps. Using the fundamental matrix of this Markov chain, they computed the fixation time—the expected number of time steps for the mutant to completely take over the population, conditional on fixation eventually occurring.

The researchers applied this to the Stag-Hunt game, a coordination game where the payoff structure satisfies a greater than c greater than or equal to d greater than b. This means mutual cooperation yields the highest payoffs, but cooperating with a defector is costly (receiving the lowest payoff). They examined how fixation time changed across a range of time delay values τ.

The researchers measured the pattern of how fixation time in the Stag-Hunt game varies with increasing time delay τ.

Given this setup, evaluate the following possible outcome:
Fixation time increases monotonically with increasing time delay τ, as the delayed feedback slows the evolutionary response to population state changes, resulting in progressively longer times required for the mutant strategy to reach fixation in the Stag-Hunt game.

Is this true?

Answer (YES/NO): NO